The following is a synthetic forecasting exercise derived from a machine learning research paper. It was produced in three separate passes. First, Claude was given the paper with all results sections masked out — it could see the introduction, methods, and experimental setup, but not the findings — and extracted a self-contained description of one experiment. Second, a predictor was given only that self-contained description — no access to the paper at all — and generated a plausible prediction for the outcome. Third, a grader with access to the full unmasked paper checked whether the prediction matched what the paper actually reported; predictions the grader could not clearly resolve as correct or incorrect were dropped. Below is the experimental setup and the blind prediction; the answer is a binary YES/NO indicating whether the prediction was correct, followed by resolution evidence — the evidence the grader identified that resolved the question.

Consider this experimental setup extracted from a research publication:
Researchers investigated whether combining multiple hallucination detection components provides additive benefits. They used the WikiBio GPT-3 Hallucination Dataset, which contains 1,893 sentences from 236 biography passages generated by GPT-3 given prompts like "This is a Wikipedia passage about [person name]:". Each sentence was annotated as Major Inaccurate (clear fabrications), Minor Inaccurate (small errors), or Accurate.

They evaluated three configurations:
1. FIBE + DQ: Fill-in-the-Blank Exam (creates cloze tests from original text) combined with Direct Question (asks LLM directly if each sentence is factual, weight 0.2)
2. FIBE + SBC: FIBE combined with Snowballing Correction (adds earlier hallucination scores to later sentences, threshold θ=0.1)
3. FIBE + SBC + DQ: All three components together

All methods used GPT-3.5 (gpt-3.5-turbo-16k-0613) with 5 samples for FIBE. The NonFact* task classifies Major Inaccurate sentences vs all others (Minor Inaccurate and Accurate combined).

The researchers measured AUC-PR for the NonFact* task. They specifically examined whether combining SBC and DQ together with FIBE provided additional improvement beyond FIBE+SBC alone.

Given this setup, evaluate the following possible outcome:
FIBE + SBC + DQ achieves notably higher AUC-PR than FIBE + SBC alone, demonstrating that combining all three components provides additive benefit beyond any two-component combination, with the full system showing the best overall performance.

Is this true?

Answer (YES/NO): NO